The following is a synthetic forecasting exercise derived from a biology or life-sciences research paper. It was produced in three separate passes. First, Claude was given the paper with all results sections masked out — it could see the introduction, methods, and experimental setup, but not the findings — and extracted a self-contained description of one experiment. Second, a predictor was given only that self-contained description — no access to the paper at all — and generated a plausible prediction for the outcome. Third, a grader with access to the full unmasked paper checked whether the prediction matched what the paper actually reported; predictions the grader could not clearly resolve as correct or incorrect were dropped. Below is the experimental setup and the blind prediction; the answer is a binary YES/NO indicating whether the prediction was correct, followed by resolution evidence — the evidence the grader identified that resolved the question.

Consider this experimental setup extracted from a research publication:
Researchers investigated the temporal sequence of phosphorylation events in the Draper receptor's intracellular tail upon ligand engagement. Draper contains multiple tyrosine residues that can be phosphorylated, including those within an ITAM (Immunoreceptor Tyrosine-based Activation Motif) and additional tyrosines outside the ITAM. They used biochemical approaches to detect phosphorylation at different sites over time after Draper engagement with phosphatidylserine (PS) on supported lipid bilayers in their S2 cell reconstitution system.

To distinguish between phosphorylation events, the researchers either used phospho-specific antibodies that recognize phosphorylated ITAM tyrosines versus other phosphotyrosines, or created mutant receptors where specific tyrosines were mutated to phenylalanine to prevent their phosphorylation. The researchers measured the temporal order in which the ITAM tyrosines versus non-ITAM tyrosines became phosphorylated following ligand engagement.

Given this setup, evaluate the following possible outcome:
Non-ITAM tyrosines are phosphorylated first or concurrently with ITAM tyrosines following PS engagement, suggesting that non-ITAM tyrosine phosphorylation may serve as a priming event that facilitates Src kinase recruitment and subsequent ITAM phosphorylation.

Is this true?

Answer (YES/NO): NO